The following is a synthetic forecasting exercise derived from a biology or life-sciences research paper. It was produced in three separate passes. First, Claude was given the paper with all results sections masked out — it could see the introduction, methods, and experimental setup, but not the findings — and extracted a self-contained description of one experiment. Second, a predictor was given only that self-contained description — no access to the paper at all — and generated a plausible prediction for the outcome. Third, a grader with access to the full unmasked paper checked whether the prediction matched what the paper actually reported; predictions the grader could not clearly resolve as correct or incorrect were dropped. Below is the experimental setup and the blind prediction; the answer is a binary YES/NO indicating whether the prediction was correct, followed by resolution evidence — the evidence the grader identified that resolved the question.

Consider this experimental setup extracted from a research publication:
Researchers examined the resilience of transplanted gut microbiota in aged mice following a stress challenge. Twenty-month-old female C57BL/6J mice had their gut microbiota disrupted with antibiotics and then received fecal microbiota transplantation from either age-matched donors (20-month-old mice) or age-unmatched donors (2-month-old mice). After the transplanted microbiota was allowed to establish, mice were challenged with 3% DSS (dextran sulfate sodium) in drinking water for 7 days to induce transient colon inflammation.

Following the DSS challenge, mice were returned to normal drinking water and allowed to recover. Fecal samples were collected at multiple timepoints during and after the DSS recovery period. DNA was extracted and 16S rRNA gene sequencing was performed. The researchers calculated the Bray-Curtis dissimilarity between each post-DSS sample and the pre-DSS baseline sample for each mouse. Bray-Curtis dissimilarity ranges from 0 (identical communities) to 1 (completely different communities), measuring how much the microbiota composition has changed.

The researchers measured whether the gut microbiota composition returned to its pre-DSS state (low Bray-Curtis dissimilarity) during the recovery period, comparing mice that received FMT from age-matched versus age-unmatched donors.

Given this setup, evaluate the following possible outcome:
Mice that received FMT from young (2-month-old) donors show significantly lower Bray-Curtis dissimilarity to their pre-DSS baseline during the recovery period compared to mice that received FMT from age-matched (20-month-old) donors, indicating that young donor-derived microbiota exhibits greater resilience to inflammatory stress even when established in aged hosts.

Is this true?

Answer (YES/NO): NO